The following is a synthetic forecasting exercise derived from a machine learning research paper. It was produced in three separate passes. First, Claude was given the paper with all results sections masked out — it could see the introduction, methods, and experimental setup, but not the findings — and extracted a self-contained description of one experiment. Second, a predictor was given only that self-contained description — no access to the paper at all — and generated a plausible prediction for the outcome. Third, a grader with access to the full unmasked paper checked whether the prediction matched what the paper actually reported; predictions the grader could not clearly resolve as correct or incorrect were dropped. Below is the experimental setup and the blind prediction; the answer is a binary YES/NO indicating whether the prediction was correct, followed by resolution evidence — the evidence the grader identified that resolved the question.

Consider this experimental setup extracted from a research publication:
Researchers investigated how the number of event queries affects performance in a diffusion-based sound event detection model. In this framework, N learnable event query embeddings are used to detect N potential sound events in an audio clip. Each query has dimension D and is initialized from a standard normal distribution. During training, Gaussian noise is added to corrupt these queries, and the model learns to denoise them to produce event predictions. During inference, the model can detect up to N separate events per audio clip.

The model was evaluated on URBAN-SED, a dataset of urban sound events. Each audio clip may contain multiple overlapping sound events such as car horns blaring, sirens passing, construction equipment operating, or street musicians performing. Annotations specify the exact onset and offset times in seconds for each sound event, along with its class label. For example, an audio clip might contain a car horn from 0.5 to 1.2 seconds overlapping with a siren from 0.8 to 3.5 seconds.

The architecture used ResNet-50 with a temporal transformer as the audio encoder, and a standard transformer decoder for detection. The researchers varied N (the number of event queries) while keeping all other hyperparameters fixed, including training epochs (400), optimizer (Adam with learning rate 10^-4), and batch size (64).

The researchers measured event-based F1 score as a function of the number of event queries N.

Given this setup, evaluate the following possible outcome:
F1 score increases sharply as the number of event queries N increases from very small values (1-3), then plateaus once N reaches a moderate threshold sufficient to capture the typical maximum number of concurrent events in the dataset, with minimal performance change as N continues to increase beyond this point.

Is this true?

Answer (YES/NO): NO